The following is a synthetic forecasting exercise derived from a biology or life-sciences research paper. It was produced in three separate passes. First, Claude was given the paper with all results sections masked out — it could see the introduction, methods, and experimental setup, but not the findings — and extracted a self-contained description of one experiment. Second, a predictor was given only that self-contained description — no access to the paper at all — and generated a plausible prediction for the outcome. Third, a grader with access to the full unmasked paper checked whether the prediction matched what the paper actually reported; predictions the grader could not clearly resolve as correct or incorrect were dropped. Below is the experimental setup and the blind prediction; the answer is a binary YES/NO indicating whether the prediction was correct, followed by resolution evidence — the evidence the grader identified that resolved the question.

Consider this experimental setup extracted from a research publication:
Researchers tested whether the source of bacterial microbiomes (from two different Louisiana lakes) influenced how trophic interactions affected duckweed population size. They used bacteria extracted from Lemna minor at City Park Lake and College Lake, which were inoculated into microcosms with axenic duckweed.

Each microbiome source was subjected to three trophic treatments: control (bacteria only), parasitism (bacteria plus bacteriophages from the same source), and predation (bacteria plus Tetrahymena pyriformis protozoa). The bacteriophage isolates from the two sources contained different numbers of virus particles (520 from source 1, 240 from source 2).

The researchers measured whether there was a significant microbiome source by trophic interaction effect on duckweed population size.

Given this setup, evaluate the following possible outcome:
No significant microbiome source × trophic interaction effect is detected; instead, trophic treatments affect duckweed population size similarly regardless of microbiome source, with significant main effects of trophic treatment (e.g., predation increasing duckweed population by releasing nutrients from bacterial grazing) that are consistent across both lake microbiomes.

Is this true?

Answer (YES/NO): NO